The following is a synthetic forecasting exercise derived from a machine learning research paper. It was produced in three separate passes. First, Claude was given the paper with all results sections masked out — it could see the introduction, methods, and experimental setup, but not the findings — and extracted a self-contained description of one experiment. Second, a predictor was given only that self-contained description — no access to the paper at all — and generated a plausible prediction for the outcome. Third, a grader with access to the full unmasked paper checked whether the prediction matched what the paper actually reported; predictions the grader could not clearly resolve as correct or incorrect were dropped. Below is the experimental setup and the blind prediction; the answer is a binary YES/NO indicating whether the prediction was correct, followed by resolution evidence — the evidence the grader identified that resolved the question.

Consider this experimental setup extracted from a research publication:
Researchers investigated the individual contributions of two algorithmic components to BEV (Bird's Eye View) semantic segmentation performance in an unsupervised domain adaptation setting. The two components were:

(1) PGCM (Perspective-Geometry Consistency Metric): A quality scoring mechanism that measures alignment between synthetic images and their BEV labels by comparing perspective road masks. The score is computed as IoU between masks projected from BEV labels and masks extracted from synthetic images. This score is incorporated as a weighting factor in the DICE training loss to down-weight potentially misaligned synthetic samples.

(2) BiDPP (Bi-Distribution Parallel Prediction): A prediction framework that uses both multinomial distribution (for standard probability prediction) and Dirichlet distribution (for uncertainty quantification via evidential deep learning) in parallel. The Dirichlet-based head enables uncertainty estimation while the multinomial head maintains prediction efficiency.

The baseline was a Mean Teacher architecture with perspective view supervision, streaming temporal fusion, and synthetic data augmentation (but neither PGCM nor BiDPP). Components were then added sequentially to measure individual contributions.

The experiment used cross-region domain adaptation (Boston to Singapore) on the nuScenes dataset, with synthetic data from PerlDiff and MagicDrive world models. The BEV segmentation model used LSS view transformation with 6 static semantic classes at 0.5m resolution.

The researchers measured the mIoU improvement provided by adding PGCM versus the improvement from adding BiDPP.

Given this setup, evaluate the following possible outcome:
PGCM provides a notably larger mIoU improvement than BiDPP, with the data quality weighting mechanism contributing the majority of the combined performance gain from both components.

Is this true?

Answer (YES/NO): YES